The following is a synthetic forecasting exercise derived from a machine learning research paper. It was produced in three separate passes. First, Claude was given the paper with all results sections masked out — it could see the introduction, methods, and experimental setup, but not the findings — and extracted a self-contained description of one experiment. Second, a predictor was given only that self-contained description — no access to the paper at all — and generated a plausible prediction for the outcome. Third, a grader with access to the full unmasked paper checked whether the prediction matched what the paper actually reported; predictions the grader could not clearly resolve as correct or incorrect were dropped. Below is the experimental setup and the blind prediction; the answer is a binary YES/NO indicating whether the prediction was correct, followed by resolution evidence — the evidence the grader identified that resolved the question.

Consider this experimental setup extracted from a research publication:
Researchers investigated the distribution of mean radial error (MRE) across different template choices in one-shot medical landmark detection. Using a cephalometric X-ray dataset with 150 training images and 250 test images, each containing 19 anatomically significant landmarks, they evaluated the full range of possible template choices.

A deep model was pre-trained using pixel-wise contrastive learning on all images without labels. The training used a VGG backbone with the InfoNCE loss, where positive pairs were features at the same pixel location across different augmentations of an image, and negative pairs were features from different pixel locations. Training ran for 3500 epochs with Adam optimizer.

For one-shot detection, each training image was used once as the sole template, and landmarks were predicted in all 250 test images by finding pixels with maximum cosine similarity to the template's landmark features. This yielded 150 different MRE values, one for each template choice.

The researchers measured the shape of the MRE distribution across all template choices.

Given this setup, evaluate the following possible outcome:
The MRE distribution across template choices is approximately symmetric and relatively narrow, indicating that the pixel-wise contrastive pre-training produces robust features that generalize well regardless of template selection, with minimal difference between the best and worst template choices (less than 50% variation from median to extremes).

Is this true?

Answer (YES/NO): NO